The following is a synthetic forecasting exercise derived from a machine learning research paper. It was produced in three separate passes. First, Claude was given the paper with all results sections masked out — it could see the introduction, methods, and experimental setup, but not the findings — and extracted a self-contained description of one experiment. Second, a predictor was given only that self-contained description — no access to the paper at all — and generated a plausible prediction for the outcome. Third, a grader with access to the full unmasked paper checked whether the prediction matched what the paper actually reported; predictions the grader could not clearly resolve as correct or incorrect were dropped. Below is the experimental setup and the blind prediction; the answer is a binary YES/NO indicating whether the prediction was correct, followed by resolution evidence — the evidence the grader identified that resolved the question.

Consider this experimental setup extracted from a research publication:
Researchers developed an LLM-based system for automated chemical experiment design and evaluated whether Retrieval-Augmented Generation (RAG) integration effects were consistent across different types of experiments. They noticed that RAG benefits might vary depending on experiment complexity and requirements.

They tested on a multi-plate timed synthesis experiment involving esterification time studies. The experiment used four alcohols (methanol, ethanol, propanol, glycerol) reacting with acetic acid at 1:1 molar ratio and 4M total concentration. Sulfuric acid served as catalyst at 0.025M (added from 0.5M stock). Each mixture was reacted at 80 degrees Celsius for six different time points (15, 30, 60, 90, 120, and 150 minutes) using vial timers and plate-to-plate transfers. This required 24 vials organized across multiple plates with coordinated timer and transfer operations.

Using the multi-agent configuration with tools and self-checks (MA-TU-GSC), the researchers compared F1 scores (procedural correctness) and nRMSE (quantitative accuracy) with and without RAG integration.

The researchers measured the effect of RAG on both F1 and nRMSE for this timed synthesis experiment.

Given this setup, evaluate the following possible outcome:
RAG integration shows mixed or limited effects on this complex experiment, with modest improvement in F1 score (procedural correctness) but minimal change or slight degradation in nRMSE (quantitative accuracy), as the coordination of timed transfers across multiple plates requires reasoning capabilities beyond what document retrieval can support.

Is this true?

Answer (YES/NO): YES